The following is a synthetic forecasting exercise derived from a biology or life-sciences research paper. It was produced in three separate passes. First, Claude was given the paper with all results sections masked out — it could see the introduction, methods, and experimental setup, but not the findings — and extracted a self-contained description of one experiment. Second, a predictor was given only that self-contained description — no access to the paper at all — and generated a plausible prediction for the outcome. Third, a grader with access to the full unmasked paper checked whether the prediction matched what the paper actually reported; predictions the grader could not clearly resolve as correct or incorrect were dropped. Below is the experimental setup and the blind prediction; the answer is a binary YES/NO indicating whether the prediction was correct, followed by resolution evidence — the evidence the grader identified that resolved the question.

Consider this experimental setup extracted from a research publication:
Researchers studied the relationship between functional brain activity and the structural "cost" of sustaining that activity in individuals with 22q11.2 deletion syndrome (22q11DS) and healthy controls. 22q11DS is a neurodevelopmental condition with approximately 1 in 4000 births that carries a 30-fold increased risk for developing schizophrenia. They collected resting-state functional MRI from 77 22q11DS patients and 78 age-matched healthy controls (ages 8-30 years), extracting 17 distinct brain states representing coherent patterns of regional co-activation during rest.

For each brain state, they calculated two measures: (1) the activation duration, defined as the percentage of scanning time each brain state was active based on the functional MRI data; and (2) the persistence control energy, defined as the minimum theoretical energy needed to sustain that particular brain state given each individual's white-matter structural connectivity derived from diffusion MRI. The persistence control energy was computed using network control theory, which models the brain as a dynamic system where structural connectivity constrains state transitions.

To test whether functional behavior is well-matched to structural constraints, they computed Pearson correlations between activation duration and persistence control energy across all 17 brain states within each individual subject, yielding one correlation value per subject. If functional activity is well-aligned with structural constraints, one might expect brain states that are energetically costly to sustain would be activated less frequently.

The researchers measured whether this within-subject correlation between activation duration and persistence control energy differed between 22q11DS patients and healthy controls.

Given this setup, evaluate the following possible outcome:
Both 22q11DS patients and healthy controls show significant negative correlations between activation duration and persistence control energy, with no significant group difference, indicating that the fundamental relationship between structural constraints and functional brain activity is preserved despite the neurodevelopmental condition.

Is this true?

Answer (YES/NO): NO